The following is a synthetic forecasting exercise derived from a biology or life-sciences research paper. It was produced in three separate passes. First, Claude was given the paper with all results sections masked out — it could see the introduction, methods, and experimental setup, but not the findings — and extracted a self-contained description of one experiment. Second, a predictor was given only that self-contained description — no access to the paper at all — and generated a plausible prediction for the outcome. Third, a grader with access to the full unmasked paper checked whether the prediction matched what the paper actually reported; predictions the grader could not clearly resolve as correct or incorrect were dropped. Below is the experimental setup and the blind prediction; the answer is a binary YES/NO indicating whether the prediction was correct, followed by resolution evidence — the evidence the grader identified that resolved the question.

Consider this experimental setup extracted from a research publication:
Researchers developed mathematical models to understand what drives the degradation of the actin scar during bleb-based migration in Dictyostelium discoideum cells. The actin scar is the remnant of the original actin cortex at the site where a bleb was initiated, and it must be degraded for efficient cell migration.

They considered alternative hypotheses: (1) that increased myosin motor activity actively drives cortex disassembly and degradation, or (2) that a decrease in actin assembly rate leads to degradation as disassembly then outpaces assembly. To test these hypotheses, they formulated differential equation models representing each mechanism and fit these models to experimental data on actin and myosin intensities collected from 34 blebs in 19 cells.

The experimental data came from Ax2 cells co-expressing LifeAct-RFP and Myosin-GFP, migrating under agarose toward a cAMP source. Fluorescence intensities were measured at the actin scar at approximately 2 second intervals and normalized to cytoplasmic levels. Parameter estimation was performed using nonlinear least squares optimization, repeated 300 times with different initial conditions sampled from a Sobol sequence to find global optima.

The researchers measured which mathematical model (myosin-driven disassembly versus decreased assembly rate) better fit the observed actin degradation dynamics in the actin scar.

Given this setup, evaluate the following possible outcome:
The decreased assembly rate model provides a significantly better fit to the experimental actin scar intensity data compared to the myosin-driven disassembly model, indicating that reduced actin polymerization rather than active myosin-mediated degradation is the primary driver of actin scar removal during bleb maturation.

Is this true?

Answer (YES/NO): YES